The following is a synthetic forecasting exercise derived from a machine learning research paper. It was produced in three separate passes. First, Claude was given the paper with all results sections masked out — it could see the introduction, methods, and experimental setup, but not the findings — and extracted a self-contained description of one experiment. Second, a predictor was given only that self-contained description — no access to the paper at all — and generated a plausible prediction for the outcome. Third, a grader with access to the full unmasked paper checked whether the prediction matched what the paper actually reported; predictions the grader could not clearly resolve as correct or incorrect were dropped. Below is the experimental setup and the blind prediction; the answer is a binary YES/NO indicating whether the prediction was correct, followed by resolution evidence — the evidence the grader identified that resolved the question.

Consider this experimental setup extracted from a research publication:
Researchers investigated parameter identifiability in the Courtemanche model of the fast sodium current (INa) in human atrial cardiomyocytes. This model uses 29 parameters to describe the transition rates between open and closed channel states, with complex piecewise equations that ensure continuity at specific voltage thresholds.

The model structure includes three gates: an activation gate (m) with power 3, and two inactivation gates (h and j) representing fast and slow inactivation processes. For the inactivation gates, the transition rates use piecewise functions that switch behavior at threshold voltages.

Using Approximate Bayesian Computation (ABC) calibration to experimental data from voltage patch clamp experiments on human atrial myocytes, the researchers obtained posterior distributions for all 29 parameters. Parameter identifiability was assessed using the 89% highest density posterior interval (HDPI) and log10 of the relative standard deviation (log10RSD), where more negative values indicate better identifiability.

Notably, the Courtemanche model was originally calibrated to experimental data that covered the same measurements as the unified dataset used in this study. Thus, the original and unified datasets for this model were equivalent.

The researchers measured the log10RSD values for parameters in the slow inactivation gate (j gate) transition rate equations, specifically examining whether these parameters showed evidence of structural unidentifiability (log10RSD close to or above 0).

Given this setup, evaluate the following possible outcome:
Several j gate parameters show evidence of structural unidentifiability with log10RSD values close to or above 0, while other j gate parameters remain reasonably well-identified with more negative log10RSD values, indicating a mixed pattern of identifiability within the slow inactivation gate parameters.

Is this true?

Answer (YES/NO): YES